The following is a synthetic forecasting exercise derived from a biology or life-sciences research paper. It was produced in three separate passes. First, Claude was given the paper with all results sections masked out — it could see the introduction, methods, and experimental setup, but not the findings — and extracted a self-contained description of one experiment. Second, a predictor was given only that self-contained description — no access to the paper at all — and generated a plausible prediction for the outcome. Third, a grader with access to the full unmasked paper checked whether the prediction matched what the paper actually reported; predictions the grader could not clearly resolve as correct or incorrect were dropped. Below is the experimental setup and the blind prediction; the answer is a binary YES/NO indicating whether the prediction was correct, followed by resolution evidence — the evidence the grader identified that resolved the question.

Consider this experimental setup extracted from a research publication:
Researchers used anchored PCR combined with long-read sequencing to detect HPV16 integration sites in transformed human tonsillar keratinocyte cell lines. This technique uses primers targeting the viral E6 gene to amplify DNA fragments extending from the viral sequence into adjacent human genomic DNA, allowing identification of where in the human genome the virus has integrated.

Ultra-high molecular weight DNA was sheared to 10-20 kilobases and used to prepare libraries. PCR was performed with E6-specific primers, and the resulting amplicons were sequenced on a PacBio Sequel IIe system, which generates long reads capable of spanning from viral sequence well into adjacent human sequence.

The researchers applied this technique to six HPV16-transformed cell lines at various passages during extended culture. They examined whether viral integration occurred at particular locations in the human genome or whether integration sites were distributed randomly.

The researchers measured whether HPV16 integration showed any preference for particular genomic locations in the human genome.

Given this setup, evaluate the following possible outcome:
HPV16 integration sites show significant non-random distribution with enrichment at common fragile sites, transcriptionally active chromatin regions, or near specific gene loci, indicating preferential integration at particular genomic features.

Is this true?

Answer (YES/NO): NO